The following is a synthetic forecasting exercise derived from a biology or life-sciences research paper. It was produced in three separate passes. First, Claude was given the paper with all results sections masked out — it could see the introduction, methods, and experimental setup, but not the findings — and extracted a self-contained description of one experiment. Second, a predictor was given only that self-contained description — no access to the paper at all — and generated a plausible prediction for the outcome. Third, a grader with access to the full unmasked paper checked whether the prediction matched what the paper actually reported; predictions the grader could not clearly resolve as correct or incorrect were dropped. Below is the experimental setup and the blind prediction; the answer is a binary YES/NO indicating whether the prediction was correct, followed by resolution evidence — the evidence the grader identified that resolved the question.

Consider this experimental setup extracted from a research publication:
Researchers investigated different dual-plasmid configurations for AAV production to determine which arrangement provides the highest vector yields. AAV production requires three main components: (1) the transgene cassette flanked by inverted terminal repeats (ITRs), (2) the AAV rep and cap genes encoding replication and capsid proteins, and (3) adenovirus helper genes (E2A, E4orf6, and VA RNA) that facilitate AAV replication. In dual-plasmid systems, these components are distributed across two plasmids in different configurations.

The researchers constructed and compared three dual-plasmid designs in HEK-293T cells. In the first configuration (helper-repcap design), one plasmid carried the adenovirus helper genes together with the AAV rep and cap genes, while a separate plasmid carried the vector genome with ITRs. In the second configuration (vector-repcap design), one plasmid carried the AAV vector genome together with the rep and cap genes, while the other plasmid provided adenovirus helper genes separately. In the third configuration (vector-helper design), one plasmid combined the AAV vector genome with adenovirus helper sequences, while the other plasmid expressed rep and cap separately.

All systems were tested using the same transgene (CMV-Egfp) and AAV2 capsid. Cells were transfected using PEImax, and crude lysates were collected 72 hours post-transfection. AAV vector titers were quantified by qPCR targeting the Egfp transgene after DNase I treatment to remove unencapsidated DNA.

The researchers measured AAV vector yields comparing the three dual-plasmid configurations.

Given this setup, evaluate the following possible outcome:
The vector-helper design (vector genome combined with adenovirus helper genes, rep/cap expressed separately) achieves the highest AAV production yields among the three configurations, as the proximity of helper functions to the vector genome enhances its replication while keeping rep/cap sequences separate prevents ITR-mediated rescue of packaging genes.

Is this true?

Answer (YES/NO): NO